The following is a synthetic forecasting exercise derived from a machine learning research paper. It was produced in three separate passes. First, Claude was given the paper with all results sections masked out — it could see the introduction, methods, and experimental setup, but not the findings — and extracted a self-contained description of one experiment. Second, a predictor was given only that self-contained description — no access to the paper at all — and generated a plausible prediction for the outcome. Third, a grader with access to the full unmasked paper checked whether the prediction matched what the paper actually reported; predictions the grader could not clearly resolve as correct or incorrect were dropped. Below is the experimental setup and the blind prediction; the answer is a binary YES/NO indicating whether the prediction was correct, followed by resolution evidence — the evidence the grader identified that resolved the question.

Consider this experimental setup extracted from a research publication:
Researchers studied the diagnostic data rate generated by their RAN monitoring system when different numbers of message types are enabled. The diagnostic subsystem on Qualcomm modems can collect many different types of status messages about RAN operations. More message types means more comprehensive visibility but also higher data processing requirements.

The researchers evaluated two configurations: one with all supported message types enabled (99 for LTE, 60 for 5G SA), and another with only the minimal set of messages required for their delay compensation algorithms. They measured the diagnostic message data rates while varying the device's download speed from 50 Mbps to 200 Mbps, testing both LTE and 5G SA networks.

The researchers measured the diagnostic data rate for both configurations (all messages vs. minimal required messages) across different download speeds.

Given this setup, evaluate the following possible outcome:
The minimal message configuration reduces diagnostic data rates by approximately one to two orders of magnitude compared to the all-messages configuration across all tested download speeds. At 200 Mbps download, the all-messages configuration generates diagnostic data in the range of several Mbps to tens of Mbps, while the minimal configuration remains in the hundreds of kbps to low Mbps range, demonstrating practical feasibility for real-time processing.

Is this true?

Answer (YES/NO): NO